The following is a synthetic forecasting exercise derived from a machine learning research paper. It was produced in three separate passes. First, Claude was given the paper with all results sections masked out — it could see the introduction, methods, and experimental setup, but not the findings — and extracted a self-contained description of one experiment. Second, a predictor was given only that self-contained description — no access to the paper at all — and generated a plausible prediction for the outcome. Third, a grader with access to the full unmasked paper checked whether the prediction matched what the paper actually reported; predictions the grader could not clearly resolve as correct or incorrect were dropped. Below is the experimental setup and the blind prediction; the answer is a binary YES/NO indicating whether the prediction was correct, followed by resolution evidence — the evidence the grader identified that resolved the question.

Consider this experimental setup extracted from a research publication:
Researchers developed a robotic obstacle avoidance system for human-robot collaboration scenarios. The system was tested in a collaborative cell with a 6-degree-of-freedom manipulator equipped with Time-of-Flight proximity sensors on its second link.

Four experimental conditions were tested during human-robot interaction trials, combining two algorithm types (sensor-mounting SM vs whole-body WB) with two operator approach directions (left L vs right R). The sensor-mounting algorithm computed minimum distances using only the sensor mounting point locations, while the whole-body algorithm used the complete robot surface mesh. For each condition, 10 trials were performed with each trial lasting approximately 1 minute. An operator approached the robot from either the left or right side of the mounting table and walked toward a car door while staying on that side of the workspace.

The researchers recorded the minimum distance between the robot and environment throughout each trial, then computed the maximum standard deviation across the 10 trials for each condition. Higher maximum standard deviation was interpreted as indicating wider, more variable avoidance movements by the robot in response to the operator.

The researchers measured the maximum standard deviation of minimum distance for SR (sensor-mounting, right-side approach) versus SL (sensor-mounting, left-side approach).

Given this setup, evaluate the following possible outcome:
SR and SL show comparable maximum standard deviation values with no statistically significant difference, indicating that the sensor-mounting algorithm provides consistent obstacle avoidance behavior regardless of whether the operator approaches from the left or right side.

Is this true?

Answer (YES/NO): NO